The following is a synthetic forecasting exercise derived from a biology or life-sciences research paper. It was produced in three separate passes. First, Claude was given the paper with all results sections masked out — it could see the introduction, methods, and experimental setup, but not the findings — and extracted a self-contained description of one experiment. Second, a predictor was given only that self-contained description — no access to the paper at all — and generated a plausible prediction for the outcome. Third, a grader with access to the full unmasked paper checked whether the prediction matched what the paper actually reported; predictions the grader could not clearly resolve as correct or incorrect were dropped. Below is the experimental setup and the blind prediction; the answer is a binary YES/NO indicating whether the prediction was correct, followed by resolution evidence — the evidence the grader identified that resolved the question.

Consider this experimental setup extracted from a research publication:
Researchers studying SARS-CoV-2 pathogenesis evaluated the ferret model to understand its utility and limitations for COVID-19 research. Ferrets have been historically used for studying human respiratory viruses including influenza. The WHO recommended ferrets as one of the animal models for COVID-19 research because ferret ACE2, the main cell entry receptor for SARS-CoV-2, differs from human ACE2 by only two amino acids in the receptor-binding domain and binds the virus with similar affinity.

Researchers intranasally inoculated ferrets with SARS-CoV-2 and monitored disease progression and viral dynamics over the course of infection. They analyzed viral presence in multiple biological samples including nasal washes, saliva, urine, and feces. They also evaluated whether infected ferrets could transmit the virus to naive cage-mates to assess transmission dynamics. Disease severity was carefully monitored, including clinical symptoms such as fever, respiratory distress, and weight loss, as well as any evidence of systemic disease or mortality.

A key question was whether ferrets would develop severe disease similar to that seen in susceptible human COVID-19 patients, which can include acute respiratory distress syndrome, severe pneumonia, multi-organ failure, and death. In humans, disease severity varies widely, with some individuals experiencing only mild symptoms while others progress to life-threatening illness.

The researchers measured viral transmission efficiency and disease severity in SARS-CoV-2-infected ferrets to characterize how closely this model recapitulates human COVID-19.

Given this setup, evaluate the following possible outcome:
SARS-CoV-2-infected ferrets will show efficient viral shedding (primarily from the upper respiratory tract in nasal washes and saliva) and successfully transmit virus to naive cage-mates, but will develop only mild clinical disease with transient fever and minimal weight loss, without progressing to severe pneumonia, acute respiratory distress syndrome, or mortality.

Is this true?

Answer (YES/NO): NO